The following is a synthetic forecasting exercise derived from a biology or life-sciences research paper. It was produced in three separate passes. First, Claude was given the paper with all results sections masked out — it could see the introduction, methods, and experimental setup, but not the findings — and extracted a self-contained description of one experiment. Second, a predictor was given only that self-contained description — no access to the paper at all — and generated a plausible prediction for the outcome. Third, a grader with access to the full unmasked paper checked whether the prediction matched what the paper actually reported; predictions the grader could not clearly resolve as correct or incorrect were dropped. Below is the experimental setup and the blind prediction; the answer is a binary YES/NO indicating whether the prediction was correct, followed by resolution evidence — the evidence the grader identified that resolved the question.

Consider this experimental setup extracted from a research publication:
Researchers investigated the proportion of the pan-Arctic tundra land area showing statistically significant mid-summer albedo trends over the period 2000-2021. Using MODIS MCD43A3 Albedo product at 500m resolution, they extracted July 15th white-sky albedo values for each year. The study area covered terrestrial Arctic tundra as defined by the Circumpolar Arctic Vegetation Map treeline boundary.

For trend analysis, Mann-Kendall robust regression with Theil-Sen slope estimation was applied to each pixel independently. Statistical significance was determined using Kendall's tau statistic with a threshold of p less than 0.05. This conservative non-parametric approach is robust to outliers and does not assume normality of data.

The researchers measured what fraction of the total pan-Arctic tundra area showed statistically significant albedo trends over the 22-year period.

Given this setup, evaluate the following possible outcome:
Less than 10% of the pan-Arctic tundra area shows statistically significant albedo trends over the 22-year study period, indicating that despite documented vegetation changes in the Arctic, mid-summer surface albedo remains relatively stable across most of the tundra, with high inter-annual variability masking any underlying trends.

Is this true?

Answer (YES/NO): NO